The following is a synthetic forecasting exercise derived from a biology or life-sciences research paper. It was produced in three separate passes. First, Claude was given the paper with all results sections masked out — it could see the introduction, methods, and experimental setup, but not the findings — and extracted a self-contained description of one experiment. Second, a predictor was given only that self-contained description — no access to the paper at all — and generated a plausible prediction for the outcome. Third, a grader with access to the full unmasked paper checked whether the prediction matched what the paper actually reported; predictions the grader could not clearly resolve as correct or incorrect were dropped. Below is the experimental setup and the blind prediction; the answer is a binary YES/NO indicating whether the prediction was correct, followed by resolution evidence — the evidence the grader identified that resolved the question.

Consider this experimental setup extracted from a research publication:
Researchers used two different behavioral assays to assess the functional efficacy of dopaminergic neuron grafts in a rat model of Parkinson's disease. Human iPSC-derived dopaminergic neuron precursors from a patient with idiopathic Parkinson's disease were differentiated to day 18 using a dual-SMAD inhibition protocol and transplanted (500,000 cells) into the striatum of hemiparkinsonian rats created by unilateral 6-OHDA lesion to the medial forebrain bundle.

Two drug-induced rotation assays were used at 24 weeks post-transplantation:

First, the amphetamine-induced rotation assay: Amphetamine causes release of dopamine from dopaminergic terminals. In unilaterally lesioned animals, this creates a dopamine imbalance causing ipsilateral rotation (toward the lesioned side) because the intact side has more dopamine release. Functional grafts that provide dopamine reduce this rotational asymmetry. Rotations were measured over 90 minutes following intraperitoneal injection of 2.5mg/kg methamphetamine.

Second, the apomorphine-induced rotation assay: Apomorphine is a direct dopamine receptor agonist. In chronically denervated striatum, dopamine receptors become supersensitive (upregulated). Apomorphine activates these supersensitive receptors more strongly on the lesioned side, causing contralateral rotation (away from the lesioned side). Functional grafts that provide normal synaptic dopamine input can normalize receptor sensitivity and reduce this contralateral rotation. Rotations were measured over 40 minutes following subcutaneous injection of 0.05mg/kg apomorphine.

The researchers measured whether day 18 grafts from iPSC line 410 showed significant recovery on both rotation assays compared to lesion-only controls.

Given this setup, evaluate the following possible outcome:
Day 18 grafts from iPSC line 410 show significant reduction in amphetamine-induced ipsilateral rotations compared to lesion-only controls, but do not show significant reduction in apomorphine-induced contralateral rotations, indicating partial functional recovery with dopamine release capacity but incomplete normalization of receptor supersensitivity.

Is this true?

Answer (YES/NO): NO